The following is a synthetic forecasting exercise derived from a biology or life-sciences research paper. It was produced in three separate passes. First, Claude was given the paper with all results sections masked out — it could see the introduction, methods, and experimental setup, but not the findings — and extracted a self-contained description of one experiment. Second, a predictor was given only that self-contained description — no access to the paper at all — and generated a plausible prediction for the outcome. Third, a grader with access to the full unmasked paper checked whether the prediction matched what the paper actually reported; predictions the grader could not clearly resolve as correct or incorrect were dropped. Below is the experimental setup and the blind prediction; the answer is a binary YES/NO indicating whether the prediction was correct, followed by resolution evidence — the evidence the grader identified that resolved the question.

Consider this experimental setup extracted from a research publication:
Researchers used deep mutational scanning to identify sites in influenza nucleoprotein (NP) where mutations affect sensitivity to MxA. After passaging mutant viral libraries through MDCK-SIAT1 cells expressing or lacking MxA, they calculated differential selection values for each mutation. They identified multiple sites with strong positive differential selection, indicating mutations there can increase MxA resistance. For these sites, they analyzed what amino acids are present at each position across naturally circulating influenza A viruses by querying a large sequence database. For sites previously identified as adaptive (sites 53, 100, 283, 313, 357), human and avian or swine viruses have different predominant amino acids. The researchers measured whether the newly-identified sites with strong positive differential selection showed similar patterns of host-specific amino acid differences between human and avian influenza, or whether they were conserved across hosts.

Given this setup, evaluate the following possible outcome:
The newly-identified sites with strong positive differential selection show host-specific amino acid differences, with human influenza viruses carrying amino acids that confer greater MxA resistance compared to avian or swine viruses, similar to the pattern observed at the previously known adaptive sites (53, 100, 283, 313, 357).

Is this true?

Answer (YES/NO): NO